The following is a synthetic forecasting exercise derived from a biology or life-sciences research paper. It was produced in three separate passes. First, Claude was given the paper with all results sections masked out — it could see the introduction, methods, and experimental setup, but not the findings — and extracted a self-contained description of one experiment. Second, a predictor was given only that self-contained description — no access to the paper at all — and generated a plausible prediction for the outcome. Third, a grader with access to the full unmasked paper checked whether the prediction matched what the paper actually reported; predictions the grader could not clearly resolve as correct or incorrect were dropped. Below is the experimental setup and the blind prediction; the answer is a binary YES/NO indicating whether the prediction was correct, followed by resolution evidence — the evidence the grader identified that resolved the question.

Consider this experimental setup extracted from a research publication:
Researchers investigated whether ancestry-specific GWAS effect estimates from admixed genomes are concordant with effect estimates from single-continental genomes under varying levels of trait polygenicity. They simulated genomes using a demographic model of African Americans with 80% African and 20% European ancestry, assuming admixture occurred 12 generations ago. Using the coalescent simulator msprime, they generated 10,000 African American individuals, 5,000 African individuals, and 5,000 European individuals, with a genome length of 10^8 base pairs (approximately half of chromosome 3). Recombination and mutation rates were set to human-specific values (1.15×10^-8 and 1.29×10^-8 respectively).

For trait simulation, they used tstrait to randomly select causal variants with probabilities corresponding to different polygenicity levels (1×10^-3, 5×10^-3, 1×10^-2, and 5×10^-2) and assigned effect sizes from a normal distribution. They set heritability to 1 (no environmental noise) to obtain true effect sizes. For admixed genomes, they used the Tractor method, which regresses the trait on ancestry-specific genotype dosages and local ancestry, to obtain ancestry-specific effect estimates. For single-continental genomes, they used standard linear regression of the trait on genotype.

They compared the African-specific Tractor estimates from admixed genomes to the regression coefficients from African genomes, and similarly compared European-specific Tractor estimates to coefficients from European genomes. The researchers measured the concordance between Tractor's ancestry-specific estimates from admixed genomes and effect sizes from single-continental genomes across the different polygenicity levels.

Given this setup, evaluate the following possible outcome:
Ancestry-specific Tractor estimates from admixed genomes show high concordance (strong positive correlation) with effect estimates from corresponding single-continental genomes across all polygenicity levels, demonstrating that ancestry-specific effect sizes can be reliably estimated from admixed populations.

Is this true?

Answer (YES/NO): NO